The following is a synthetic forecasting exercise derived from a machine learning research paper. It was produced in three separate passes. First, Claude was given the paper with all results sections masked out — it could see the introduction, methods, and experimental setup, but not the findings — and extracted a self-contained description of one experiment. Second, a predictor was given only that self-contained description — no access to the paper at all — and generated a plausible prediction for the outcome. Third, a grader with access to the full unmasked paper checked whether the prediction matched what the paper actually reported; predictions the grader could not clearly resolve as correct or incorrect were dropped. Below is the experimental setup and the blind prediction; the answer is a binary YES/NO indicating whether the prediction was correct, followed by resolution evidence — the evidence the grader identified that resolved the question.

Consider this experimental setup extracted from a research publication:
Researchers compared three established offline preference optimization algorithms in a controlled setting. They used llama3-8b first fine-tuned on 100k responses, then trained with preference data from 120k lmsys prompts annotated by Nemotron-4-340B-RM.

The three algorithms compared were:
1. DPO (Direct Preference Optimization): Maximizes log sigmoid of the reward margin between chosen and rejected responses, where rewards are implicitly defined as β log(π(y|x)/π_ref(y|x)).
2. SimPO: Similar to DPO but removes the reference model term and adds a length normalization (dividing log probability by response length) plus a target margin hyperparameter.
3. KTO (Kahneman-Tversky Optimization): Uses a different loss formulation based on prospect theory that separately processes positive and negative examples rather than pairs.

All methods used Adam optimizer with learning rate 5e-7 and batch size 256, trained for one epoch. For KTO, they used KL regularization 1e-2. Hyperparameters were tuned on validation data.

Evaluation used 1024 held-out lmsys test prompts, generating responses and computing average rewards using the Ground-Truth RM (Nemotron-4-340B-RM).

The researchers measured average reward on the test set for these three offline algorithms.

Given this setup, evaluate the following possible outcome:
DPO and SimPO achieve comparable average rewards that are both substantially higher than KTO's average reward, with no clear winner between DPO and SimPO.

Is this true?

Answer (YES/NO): NO